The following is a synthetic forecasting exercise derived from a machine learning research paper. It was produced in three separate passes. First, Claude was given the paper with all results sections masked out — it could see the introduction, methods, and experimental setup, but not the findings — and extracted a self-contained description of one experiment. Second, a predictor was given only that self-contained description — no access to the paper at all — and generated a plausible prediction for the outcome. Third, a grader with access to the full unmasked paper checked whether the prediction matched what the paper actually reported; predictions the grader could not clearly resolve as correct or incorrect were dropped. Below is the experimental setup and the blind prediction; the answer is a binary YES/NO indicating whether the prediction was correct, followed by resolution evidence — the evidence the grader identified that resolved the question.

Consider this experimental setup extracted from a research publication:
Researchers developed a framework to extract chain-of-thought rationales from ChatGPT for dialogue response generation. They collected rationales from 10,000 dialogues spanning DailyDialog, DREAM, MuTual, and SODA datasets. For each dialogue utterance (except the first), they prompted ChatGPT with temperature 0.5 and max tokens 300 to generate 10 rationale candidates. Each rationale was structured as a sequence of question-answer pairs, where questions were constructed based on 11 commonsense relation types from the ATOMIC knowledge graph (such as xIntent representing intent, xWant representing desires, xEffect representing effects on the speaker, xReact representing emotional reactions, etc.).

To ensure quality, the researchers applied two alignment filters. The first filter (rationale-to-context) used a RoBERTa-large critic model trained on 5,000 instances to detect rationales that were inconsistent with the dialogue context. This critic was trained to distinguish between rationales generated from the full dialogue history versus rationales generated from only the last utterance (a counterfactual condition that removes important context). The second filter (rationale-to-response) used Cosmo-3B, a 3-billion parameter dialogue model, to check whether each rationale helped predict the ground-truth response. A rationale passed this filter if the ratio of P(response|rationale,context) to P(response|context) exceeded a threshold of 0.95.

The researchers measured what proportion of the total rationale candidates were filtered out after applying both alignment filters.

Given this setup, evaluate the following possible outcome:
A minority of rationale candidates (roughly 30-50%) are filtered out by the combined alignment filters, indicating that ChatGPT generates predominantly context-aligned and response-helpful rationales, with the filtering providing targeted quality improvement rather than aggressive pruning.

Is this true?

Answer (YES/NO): NO